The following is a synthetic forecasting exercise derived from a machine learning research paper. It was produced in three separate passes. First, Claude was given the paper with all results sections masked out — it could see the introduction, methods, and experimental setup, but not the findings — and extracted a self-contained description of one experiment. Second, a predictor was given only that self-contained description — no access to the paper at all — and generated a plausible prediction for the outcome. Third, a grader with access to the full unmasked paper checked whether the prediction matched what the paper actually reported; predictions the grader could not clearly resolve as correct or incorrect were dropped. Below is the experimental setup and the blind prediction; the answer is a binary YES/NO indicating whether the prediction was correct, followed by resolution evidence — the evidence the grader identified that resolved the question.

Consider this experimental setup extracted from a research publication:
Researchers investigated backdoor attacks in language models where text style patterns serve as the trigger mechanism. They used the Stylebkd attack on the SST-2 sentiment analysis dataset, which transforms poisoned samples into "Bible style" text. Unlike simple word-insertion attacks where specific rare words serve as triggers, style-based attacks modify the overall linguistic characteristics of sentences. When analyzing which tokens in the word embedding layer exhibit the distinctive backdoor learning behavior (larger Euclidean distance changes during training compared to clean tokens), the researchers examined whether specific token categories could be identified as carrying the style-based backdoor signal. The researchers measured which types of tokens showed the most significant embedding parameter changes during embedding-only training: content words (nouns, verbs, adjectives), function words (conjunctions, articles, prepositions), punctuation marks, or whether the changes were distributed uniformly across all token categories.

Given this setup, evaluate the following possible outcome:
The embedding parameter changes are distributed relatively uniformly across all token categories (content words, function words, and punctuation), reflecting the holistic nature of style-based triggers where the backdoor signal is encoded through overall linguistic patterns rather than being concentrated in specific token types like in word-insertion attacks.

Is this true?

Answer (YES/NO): NO